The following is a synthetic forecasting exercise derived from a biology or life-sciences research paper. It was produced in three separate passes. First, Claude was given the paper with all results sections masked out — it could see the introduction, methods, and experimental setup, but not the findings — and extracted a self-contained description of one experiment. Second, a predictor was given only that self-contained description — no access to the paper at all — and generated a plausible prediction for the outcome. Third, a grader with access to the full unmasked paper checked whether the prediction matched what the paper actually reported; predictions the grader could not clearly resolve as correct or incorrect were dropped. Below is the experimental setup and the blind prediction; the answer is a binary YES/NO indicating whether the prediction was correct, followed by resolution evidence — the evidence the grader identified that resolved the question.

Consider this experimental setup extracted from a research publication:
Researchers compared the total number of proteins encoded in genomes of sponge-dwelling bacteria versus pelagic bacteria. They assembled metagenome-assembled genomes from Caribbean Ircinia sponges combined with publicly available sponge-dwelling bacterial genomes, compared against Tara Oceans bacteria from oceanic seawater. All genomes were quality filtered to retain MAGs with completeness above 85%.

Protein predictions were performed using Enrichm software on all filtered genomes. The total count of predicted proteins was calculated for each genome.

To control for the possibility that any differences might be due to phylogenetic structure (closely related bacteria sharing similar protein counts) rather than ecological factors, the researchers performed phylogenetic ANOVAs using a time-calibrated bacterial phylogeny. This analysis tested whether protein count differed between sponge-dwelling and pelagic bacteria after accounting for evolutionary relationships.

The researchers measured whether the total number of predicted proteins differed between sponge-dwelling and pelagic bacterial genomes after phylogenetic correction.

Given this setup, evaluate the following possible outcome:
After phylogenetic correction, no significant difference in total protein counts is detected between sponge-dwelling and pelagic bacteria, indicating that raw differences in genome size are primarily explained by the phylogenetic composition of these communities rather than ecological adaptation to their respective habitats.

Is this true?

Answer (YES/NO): NO